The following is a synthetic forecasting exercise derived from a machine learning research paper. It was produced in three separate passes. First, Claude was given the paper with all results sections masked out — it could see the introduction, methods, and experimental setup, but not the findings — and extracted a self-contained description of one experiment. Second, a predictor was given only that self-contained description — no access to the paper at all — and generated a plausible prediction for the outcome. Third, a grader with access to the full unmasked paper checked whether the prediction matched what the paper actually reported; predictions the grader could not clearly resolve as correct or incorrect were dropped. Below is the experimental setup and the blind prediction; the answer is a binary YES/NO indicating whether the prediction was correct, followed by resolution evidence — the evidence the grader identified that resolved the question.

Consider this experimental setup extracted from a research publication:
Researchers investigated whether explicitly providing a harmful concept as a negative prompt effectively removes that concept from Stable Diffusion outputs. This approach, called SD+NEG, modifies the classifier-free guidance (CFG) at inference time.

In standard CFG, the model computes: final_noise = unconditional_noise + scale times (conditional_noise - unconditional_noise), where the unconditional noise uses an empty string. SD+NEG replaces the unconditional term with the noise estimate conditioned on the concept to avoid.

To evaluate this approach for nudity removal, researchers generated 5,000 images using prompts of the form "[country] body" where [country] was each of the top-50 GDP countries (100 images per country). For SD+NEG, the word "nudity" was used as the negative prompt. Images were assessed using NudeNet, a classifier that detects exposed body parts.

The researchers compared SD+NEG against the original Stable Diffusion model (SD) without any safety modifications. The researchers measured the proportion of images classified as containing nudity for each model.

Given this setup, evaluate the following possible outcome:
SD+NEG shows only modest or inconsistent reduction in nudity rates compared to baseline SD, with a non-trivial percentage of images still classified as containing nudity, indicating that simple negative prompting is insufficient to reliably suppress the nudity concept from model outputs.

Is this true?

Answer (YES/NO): NO